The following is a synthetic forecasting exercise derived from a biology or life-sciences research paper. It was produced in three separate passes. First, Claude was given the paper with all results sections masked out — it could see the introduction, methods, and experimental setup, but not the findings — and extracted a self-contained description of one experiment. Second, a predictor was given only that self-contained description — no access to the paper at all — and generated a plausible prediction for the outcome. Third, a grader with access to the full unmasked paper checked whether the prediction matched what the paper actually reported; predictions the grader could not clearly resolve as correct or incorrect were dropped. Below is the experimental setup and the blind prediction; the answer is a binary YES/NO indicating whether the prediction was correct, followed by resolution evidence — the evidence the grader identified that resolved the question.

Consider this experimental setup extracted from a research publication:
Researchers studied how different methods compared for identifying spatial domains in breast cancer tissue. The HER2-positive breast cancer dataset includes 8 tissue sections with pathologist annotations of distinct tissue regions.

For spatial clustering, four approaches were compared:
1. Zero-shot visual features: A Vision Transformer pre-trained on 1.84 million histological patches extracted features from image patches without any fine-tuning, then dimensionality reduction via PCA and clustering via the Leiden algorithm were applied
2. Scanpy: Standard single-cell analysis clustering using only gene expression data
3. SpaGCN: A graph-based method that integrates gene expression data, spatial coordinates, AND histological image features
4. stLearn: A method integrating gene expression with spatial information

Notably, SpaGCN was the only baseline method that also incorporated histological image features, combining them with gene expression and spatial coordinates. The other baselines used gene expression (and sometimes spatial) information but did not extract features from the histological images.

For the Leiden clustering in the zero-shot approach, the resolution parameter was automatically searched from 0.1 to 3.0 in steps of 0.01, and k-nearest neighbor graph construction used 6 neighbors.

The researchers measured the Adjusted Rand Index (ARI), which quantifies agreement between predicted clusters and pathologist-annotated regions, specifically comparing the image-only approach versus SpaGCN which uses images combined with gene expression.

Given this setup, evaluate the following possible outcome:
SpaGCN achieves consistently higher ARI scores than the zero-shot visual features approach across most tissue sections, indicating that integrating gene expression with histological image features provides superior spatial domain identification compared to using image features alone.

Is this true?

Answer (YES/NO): NO